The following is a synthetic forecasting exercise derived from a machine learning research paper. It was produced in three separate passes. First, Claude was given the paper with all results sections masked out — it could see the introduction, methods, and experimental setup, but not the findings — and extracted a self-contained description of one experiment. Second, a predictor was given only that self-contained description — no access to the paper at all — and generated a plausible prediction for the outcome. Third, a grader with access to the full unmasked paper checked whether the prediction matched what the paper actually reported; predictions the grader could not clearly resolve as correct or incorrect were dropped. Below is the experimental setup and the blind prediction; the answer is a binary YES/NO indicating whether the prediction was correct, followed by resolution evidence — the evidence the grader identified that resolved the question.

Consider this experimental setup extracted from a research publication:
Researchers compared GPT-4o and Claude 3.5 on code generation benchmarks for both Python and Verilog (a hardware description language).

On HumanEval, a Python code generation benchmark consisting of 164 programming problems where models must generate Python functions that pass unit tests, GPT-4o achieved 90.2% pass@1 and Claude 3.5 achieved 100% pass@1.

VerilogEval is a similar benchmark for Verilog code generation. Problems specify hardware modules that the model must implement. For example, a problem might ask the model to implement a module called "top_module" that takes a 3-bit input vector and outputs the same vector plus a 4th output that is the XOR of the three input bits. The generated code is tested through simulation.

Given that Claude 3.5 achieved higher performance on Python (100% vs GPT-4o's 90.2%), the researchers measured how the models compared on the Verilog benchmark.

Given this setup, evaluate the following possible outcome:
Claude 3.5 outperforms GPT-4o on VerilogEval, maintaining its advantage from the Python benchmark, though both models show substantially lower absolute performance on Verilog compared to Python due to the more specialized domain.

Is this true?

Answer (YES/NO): YES